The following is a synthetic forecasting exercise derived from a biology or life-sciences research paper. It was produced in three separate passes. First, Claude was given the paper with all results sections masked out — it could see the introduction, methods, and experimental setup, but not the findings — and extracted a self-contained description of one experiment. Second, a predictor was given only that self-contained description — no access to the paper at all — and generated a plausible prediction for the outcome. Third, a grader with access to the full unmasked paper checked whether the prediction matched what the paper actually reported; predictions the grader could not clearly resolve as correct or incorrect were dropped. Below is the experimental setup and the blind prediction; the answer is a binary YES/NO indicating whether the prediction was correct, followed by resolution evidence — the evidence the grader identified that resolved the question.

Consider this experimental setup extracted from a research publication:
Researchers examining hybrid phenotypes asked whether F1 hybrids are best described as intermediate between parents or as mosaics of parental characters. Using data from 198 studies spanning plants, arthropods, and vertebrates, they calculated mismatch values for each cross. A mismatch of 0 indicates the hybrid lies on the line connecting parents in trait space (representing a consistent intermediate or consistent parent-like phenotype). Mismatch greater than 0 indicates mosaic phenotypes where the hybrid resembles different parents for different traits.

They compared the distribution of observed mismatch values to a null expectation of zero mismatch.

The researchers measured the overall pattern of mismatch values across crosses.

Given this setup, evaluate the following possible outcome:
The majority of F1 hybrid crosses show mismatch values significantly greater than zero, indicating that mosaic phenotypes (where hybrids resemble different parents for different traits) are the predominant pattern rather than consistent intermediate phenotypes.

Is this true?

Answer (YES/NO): YES